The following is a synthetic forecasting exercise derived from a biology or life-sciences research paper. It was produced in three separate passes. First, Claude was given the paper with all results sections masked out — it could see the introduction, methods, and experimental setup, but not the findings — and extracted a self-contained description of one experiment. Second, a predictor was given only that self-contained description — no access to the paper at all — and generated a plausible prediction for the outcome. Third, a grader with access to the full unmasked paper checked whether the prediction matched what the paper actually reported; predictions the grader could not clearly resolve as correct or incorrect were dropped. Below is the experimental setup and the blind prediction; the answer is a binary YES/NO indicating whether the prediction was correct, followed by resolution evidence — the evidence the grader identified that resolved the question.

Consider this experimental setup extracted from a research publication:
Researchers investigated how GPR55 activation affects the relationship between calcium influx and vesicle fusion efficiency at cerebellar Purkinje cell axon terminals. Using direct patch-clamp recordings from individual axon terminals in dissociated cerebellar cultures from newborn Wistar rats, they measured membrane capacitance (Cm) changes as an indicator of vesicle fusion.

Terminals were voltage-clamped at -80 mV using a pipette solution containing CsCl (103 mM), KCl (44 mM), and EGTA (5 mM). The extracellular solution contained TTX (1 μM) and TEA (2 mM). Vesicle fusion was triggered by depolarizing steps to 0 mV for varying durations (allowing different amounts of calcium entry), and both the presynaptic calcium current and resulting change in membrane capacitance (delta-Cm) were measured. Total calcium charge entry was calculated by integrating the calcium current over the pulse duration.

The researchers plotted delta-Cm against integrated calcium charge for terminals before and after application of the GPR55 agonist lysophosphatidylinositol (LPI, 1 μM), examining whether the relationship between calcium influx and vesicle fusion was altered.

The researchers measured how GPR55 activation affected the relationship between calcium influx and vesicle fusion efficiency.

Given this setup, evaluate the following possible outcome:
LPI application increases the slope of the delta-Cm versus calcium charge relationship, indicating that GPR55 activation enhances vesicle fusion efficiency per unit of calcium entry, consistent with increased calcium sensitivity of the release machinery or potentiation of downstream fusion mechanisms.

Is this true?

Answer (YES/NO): NO